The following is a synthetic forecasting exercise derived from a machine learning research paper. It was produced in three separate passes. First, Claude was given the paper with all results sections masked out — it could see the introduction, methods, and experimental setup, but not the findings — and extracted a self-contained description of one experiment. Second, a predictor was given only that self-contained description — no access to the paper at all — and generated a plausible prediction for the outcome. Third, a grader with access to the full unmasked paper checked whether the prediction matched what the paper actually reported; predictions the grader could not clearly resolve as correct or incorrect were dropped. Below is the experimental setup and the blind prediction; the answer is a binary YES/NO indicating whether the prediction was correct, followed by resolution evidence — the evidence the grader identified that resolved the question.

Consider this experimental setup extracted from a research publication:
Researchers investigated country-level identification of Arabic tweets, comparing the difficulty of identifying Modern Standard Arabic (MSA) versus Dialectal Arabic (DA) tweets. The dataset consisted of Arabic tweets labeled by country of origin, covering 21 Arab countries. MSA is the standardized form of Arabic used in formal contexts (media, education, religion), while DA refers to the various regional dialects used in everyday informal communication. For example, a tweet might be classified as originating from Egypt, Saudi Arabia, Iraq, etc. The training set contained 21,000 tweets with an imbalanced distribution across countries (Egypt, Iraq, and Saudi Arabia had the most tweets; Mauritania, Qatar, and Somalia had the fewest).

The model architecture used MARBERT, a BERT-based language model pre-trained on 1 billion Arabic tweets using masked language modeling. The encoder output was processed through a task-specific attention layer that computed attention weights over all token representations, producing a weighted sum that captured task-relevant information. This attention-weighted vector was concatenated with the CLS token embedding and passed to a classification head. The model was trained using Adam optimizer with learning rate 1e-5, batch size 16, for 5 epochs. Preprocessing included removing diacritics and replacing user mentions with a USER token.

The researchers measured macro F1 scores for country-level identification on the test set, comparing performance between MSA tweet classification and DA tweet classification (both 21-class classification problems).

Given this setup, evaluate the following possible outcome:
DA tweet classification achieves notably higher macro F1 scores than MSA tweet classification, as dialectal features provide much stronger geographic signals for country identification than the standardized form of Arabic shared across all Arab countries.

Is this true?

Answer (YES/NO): YES